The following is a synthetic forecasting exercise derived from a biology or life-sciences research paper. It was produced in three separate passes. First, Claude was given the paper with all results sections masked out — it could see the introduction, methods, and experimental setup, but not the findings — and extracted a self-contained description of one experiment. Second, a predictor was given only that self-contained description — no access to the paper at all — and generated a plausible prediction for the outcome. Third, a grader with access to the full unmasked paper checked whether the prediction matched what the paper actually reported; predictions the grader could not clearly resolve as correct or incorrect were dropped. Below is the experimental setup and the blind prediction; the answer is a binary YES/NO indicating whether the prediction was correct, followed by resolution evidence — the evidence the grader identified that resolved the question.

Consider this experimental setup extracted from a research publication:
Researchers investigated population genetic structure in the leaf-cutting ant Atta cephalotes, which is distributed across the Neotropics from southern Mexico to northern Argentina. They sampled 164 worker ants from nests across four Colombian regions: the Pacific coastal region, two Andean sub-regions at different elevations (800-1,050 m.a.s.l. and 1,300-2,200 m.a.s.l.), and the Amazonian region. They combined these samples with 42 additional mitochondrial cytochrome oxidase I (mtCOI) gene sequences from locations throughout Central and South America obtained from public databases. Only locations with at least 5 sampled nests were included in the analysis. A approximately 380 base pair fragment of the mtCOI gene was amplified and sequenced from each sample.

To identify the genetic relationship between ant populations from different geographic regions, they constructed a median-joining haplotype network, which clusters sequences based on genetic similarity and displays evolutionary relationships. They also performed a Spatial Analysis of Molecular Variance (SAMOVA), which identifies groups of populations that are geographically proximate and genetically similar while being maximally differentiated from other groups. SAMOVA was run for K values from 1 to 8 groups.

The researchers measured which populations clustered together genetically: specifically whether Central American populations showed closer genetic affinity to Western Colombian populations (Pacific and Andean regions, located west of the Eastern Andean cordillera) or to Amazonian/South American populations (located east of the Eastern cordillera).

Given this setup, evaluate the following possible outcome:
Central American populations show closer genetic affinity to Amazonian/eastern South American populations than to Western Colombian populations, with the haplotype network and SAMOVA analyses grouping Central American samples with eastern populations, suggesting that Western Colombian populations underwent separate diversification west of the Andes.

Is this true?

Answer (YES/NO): NO